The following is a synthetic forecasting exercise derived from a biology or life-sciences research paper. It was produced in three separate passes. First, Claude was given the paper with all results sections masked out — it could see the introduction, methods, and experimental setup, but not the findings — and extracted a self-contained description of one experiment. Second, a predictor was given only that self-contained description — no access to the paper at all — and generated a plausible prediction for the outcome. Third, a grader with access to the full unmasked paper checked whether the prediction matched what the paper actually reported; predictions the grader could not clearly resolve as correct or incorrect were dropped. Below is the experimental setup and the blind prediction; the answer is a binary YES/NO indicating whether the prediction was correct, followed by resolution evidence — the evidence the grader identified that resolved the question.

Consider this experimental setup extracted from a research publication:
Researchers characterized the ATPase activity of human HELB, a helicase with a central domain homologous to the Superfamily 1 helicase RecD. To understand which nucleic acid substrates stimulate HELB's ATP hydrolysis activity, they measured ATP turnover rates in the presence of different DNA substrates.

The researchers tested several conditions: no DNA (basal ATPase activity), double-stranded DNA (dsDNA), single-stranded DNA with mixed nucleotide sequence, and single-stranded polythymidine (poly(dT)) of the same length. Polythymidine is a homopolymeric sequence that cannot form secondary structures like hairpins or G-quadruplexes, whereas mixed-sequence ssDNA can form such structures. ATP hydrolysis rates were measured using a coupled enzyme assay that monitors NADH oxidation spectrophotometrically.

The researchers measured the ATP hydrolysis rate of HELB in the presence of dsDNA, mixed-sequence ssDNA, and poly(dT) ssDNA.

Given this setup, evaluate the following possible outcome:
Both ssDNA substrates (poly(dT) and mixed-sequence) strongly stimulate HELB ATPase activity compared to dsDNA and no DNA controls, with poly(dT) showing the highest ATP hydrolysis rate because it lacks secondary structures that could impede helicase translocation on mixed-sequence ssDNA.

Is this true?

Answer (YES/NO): YES